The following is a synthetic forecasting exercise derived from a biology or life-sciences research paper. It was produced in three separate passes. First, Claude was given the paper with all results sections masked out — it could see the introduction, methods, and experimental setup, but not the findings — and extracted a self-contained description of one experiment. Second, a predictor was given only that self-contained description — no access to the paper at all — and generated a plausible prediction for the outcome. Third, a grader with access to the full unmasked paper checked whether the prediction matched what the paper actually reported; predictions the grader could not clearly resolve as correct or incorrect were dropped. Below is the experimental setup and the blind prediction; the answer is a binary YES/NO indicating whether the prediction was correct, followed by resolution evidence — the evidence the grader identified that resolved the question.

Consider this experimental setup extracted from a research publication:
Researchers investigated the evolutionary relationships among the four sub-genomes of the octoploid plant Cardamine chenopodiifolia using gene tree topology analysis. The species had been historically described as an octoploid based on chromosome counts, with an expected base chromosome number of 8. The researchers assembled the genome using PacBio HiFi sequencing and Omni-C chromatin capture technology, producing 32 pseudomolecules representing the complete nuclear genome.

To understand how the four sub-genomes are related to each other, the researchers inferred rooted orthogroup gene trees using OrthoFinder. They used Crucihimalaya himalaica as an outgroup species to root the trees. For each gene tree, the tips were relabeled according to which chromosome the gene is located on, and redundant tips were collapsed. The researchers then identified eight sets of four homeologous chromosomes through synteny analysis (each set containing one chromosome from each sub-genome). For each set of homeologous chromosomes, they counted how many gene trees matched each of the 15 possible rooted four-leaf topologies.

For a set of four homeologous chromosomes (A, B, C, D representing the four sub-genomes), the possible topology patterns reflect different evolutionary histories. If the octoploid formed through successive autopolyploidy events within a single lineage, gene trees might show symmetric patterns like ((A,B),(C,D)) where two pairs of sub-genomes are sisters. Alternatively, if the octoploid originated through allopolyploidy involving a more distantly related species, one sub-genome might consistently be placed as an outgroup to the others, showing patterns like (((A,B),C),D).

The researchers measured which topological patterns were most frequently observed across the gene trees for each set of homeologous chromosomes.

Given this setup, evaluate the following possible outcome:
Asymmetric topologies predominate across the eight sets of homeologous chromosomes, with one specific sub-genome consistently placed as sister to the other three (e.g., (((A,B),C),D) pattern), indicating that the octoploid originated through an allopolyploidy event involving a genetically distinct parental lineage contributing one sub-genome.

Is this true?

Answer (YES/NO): YES